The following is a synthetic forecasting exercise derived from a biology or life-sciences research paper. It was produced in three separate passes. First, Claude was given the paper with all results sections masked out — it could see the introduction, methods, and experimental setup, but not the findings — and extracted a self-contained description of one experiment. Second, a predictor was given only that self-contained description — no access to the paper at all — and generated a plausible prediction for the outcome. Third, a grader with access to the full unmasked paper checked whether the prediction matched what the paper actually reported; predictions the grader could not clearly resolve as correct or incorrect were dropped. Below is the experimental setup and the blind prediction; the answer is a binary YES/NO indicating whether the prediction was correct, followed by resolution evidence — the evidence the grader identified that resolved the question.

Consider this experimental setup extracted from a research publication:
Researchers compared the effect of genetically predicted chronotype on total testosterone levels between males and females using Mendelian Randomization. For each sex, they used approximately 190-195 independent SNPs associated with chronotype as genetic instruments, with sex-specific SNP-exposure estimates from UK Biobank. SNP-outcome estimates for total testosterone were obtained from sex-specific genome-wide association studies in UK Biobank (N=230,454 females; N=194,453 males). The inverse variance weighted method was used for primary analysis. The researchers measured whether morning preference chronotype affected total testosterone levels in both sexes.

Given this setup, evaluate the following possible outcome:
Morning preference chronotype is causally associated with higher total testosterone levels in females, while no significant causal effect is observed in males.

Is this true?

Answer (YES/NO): NO